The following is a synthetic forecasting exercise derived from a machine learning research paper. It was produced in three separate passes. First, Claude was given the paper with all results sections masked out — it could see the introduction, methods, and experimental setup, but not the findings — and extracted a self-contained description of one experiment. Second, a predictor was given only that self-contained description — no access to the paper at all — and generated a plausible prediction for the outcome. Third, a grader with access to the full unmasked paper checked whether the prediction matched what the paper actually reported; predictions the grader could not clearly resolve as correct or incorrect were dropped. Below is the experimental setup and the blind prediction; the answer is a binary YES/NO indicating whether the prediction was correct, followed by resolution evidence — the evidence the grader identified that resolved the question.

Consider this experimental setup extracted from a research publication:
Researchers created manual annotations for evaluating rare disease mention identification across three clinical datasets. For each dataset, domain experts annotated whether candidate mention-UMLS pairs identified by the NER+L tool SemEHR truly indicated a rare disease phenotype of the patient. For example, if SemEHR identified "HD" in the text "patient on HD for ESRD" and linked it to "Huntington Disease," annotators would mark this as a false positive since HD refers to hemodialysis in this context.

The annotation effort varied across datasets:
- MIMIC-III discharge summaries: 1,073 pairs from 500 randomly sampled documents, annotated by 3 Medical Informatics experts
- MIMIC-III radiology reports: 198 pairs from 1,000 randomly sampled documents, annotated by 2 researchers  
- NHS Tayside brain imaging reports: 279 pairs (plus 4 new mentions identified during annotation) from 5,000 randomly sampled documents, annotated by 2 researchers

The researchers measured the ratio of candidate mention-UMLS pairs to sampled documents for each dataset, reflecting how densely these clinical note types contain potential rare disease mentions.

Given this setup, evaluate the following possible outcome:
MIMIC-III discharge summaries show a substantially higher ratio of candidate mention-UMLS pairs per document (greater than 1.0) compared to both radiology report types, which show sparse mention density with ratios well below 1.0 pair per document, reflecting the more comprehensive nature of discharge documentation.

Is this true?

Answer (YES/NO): YES